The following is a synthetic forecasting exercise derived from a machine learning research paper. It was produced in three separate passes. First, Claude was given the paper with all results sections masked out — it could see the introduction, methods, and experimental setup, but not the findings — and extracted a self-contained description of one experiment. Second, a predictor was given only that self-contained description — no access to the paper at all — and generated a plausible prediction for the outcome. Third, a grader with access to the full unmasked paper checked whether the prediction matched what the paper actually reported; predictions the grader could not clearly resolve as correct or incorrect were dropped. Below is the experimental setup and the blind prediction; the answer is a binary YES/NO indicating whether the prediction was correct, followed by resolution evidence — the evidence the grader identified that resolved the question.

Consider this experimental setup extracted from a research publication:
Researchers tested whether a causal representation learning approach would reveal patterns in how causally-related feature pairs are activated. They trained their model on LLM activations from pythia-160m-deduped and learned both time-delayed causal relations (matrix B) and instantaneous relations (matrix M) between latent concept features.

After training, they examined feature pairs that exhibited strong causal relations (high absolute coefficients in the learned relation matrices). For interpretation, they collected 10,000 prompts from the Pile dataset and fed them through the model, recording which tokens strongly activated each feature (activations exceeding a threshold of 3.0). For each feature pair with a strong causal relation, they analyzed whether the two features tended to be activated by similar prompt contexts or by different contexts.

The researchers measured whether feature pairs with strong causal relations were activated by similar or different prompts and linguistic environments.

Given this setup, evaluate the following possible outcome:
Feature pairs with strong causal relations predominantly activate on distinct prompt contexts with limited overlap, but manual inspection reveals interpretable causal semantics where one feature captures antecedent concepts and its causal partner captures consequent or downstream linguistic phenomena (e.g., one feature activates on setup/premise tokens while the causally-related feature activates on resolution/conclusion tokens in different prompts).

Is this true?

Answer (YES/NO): NO